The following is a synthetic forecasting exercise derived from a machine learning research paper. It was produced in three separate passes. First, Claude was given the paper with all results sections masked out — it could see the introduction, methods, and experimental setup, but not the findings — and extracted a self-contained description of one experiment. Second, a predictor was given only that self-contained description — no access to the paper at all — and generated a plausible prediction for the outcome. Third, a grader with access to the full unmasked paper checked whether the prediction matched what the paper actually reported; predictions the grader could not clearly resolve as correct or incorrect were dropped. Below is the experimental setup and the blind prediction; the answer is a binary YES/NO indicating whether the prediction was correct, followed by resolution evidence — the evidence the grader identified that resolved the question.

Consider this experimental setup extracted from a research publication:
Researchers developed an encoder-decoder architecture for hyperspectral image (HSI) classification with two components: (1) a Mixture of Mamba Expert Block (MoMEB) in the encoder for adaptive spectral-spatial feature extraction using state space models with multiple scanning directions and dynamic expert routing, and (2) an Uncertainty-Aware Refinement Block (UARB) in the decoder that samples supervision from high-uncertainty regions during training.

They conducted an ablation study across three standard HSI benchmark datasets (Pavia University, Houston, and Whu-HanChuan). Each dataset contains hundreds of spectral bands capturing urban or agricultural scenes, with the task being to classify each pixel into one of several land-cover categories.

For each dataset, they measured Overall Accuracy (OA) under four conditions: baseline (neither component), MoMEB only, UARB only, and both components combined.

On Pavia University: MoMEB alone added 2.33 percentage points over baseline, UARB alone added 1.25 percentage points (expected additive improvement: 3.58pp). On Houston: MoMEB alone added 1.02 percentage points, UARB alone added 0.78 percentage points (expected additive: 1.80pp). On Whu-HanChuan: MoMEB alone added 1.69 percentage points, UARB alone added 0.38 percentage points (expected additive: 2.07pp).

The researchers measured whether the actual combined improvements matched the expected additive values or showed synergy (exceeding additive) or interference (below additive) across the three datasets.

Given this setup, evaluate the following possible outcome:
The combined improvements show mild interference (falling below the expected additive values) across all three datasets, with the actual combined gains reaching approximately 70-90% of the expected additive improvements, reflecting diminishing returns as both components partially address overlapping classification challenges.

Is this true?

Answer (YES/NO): NO